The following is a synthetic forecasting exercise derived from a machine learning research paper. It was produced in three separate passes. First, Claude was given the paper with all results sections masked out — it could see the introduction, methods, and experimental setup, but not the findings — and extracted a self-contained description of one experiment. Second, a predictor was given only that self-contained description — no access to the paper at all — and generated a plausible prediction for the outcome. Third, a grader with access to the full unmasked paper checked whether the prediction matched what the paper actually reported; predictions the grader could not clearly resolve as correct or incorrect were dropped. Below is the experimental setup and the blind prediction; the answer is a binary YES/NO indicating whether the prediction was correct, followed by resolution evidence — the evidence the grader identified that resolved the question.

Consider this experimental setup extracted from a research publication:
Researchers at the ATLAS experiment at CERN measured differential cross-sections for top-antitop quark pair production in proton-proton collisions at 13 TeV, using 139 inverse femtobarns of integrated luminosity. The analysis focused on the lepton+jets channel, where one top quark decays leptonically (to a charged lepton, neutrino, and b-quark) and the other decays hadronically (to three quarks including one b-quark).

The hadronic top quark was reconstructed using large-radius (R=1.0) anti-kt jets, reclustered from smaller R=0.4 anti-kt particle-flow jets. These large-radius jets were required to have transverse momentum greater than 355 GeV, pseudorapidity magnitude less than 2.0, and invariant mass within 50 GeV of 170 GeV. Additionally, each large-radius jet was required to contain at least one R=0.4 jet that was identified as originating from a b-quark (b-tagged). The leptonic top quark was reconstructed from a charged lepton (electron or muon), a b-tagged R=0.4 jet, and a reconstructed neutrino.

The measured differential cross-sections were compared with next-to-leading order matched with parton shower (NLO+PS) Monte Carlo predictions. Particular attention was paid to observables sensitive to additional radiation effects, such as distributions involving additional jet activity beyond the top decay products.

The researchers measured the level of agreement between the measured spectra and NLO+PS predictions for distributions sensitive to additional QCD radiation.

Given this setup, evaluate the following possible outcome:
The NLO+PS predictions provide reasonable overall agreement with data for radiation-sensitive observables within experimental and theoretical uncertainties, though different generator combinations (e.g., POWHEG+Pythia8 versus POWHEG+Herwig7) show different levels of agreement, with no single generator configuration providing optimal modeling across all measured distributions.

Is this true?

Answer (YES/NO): NO